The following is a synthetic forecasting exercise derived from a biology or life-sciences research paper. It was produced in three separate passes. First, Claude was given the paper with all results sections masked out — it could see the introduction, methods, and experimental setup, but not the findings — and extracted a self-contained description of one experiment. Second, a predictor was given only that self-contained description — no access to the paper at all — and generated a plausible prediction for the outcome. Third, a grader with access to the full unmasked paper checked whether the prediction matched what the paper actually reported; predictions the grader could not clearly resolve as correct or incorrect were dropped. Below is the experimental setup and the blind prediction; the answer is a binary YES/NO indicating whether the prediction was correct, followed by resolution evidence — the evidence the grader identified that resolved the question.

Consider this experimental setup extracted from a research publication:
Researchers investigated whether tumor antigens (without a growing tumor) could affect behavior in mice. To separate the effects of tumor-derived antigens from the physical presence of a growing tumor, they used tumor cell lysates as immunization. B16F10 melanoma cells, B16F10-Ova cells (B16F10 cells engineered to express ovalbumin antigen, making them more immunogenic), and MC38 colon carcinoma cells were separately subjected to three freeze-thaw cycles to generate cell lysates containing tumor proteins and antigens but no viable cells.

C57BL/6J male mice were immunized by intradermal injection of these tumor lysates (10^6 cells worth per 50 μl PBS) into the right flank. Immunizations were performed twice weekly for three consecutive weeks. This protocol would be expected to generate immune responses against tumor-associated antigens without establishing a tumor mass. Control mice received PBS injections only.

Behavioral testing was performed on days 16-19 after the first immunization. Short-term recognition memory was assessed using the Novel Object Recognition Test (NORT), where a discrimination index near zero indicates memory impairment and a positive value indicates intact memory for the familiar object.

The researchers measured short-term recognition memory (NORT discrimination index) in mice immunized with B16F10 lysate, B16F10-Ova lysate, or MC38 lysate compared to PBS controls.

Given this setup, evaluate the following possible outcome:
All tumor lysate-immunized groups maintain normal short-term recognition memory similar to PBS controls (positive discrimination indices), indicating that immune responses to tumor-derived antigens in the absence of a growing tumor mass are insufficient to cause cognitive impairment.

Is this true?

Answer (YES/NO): NO